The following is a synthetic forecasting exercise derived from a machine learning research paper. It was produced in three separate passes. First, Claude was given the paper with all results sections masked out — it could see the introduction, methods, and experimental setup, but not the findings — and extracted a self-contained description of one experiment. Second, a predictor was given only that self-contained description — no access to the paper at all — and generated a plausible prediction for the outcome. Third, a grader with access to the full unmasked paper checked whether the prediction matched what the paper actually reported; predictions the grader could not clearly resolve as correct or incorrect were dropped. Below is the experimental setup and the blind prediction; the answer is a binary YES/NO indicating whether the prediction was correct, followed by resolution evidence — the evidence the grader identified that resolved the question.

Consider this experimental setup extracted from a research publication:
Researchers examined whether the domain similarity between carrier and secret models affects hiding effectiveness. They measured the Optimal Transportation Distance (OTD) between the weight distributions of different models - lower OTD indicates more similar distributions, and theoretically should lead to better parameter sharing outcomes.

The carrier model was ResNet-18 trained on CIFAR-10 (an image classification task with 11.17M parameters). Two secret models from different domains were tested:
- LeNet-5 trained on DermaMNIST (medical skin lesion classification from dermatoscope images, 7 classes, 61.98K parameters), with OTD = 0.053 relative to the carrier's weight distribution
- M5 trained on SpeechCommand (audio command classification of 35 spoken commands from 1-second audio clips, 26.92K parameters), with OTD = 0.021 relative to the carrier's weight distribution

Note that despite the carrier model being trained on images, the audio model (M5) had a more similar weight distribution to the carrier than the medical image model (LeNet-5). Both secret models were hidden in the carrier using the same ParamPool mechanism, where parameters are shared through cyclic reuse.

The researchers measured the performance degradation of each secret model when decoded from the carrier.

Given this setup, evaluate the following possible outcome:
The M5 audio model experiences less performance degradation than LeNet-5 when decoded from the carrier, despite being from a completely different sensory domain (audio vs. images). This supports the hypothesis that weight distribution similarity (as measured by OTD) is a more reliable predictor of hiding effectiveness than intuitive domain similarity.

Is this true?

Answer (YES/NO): YES